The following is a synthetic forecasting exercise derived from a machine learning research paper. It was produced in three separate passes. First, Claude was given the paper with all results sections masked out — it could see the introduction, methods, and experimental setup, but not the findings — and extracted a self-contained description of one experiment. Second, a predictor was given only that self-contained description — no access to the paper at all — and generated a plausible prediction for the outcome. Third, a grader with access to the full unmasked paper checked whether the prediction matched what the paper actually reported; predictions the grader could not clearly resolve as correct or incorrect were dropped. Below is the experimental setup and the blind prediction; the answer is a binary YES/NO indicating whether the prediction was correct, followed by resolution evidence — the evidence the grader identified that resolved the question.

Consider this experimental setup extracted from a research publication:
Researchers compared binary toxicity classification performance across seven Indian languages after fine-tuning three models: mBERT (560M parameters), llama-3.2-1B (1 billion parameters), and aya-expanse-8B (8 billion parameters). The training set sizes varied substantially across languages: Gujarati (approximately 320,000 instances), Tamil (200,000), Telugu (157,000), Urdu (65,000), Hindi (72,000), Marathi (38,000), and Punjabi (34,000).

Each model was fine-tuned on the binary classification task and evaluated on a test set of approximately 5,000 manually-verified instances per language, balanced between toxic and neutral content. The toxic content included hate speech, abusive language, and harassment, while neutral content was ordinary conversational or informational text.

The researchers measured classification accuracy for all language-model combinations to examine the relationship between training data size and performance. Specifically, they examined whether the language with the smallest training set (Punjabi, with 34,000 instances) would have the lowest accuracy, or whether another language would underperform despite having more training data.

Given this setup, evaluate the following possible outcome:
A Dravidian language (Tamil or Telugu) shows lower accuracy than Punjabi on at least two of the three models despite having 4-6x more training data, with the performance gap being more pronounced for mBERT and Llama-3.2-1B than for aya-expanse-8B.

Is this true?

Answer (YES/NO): NO